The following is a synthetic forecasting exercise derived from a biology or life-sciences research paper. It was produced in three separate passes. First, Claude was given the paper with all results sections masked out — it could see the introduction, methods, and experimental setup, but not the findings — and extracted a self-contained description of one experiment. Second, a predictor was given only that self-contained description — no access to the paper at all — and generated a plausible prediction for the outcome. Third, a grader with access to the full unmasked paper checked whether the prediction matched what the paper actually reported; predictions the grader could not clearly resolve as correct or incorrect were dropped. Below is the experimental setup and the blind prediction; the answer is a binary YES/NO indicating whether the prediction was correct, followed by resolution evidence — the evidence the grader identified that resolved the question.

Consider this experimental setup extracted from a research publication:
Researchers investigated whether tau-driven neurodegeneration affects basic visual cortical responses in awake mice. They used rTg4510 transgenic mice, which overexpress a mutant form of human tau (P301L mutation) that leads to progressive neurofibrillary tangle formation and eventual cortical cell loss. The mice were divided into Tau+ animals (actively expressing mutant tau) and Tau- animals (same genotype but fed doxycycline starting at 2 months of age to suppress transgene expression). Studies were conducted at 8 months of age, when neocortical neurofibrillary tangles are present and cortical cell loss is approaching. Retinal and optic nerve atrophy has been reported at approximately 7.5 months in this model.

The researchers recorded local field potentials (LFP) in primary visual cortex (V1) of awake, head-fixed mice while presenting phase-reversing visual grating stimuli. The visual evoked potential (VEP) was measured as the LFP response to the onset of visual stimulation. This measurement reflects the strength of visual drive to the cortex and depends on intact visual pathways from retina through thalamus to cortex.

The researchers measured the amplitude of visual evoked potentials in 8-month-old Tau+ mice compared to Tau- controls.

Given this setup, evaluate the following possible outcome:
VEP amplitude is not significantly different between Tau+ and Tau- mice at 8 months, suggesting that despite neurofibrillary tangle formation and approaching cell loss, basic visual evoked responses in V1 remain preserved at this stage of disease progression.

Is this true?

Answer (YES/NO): YES